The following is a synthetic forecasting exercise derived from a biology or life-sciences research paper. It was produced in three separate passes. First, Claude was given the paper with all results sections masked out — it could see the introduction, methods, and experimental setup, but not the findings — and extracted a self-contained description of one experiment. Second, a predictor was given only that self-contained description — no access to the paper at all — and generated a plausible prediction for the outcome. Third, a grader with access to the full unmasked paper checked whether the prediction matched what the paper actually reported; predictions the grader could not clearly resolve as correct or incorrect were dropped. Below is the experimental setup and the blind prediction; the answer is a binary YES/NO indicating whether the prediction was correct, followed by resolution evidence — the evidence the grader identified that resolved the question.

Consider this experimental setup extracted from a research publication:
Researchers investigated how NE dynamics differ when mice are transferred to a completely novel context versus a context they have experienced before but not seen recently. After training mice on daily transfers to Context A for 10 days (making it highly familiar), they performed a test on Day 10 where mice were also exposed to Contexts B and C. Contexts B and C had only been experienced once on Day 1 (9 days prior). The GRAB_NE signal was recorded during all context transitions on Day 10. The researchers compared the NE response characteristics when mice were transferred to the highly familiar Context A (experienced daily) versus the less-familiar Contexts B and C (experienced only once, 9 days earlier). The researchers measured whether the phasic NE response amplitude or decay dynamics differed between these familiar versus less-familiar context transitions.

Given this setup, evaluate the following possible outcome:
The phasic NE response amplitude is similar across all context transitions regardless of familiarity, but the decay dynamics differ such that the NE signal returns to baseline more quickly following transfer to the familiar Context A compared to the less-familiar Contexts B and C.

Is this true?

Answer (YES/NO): YES